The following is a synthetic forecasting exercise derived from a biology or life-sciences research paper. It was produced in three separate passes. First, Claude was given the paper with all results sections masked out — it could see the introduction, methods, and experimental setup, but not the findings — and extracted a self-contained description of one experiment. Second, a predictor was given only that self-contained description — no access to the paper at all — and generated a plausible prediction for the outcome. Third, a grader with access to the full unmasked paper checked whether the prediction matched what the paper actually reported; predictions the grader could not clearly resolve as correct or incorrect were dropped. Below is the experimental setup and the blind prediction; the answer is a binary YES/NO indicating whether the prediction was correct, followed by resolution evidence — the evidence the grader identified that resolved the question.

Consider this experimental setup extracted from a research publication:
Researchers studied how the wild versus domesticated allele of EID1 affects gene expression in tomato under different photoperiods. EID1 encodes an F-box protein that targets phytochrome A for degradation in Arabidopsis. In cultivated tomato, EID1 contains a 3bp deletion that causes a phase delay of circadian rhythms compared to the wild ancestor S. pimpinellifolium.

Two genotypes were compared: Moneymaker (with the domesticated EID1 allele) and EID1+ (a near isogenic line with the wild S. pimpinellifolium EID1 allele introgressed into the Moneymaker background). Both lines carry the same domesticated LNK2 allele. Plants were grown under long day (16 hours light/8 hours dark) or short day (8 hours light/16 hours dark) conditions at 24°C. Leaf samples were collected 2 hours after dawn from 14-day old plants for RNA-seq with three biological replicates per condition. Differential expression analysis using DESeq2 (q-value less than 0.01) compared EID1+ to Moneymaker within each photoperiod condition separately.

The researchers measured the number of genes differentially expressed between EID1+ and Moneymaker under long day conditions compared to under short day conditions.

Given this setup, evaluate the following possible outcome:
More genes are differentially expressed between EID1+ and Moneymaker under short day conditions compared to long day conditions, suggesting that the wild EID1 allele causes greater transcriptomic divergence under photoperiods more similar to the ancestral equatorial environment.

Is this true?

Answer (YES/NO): YES